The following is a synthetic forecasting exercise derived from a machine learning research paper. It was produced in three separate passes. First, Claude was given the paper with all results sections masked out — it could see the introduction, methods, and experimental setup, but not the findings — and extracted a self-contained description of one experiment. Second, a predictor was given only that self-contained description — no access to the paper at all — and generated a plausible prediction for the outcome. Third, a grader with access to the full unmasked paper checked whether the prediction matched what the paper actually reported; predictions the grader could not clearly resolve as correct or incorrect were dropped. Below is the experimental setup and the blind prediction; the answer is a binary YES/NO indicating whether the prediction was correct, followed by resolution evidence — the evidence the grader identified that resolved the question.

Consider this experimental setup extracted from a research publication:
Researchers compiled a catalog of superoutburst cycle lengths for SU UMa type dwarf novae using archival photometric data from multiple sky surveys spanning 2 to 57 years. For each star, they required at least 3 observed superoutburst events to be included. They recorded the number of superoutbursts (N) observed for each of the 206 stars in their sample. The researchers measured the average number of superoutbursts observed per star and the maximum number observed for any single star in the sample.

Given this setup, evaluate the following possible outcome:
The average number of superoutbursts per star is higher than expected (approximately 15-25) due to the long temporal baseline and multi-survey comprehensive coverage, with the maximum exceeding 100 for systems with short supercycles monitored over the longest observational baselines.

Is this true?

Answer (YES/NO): NO